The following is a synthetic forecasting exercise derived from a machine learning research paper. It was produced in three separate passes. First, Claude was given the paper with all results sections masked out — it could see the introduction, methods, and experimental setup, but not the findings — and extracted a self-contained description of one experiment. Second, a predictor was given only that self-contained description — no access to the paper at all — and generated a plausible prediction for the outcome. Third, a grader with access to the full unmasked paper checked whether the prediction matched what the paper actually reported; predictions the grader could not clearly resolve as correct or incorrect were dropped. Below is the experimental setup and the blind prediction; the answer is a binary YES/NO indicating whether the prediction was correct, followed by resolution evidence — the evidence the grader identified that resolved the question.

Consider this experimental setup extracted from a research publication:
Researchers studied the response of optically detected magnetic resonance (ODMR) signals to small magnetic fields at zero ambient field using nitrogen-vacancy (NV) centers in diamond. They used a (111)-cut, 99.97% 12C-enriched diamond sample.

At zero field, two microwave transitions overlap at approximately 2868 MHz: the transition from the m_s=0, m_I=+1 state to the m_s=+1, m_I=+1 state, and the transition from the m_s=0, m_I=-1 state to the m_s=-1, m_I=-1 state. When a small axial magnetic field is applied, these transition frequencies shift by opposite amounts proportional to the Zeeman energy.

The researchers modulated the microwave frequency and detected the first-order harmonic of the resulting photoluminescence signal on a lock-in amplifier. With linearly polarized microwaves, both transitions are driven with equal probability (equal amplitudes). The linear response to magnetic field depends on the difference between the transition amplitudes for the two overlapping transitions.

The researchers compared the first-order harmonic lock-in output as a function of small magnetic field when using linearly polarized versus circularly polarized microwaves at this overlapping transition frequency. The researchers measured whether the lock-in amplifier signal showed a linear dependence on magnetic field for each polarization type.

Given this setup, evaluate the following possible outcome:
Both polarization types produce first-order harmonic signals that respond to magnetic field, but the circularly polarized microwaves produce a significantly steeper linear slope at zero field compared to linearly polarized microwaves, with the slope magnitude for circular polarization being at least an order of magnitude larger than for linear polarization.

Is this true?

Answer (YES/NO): NO